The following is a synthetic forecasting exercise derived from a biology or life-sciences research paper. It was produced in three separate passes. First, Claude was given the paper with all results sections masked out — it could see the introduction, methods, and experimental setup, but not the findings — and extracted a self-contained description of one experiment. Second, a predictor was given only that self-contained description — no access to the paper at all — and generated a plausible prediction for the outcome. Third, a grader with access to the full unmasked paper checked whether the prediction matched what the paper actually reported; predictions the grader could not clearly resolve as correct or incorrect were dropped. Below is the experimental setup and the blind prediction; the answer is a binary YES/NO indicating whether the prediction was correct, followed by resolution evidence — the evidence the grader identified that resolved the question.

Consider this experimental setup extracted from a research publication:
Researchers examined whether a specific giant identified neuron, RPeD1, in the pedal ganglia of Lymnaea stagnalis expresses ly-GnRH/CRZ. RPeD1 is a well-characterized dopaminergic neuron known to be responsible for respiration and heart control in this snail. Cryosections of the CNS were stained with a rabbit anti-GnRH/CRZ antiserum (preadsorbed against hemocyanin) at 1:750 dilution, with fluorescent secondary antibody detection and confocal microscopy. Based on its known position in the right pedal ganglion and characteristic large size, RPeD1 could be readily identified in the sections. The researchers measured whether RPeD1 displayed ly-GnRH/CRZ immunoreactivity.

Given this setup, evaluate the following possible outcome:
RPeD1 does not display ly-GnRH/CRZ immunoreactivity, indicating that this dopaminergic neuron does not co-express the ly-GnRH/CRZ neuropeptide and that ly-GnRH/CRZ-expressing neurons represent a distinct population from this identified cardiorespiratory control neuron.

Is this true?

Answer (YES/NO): NO